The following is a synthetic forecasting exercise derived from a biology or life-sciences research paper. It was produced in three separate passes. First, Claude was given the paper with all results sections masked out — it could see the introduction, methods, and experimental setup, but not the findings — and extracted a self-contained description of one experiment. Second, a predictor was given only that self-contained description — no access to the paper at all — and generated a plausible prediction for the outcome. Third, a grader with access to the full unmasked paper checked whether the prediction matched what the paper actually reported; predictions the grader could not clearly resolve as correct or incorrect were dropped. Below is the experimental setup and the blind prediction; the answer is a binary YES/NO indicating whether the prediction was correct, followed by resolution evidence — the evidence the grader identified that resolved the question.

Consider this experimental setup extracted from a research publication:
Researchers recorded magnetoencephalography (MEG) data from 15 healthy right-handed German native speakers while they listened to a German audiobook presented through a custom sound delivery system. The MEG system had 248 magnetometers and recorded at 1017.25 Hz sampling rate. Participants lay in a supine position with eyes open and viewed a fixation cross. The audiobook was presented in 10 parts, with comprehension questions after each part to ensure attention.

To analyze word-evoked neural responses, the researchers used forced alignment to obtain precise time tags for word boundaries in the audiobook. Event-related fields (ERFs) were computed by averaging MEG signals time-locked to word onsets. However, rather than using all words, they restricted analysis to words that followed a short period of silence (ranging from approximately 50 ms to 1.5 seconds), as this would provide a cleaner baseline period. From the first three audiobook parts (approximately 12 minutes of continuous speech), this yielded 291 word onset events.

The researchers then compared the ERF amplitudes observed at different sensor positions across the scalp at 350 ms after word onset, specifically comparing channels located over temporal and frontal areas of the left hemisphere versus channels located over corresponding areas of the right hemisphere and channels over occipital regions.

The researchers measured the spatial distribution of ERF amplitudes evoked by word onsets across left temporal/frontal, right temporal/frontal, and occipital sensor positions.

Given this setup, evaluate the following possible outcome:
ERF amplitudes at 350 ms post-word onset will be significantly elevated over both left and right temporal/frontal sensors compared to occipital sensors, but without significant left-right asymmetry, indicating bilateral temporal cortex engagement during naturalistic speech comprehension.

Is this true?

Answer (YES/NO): NO